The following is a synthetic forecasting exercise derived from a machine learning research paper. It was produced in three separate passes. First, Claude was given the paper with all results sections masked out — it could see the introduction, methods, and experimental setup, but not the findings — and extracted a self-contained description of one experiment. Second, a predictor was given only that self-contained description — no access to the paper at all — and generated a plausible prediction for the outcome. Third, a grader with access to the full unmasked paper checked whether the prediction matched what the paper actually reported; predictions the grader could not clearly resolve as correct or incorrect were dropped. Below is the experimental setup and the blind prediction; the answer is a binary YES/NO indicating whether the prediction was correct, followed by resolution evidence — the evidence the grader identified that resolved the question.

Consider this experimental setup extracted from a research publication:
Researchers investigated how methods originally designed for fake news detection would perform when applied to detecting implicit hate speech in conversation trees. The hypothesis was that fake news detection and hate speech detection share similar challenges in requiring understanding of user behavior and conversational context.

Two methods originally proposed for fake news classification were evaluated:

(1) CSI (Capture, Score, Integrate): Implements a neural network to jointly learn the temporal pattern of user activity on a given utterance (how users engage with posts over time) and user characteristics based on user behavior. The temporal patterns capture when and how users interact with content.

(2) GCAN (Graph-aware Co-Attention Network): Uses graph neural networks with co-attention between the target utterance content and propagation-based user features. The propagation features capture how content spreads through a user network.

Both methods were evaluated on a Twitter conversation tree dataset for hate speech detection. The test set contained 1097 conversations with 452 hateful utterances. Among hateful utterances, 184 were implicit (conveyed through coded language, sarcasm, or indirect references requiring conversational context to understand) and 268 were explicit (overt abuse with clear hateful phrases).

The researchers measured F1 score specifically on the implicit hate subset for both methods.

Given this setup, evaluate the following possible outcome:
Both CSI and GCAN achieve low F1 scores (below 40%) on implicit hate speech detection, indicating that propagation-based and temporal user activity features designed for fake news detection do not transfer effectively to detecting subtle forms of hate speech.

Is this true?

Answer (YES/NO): YES